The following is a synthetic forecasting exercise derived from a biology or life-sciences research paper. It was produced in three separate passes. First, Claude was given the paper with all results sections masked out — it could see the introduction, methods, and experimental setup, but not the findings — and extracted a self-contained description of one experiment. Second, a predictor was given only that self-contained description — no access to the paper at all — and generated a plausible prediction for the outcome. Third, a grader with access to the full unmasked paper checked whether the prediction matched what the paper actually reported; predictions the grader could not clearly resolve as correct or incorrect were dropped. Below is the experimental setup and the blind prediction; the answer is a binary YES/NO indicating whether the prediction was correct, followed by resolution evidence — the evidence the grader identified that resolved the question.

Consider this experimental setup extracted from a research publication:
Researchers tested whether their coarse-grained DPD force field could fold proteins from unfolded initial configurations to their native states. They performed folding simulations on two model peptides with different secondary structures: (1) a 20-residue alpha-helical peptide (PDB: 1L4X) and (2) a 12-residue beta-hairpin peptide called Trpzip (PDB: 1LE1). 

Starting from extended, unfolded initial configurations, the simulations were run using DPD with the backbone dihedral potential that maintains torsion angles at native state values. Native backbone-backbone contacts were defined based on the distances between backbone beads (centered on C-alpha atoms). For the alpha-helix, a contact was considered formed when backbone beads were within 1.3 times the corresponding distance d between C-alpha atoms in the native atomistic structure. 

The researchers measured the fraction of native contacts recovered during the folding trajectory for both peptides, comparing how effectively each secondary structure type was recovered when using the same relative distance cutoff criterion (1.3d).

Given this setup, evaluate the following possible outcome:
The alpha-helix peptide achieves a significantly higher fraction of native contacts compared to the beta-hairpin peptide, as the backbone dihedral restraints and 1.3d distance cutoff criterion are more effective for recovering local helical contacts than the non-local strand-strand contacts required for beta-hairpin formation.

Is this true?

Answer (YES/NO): YES